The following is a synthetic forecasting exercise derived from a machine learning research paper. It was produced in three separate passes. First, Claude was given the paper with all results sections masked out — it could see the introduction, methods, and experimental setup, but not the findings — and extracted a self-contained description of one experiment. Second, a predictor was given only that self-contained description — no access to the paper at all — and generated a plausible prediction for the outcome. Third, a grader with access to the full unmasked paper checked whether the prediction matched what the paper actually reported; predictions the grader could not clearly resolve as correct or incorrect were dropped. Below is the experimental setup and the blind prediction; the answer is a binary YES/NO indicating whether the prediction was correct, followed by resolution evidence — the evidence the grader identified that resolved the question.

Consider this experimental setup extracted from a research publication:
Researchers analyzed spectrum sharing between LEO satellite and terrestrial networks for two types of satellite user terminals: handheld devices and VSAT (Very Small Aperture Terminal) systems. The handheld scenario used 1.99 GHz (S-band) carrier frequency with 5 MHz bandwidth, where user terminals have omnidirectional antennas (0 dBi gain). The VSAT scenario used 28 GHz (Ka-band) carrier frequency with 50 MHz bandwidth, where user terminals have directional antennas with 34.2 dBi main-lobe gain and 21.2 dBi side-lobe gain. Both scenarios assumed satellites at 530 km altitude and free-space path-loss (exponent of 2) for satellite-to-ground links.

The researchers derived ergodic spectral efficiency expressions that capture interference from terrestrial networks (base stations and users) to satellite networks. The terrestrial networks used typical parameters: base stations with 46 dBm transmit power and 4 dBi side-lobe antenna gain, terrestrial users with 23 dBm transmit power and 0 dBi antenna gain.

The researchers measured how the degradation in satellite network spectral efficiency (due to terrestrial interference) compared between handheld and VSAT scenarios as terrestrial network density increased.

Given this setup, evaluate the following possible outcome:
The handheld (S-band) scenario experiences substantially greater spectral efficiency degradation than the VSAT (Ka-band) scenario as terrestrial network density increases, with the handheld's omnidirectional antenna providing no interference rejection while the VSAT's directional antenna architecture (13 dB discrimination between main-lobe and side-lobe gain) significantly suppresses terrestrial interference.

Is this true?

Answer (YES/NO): NO